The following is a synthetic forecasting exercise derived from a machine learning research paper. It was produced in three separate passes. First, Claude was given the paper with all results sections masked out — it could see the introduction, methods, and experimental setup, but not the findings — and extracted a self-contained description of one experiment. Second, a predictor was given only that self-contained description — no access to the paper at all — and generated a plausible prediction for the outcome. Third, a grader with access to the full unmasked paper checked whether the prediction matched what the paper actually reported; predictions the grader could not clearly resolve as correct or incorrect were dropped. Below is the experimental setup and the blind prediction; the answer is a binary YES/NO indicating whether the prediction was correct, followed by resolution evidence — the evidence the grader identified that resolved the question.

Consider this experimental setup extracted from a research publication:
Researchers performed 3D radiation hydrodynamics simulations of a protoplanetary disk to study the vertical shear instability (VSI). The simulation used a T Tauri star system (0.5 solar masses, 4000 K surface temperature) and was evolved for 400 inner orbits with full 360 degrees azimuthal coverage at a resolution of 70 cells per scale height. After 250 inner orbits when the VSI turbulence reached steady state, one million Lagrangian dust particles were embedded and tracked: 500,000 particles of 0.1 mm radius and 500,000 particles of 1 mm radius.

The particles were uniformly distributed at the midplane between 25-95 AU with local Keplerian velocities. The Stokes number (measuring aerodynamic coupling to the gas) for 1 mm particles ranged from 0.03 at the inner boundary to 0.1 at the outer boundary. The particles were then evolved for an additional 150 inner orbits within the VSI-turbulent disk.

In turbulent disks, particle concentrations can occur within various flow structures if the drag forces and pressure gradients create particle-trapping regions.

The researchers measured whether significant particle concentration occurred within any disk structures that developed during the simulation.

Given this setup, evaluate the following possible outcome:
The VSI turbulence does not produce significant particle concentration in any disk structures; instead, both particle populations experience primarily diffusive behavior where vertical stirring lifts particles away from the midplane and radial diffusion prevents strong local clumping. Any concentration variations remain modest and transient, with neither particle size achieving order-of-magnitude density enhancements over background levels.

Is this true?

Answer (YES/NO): NO